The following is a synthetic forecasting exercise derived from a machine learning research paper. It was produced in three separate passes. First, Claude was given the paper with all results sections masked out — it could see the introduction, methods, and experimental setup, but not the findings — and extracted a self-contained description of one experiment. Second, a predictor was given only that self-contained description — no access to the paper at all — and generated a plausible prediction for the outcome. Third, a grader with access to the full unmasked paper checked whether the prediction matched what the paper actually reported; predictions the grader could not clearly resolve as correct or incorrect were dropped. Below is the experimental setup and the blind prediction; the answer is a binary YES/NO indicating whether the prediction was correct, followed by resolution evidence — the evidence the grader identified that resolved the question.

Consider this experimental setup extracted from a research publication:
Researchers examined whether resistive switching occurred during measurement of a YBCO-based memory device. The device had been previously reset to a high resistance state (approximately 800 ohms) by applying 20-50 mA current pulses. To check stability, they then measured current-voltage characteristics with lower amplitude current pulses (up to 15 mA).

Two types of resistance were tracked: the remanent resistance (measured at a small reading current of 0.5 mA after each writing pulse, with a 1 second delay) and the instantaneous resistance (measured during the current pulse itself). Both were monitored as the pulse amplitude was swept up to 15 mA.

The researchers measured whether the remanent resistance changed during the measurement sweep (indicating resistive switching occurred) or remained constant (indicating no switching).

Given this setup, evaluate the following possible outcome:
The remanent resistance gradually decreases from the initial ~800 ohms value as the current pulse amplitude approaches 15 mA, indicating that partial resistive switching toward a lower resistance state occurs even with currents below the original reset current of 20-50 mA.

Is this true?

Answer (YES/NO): NO